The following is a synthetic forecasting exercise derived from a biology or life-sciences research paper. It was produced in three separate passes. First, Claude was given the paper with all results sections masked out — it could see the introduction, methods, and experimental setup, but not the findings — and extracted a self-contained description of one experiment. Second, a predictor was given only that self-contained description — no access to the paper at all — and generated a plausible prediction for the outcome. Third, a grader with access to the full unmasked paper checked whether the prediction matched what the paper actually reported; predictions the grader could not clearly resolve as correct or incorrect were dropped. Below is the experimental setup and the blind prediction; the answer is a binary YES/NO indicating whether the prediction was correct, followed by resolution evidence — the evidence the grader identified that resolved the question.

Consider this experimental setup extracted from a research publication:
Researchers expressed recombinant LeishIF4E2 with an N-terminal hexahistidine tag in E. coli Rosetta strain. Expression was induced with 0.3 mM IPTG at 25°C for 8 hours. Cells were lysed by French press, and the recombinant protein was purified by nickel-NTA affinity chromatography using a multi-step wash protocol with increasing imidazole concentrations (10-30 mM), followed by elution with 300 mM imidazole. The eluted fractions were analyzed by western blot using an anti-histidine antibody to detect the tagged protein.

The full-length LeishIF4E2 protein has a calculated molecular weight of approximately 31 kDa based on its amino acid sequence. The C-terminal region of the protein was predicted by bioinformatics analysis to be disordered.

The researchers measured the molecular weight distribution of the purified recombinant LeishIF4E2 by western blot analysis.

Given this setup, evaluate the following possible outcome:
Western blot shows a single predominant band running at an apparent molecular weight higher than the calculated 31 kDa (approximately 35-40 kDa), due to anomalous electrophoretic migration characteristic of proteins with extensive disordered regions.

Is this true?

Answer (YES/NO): NO